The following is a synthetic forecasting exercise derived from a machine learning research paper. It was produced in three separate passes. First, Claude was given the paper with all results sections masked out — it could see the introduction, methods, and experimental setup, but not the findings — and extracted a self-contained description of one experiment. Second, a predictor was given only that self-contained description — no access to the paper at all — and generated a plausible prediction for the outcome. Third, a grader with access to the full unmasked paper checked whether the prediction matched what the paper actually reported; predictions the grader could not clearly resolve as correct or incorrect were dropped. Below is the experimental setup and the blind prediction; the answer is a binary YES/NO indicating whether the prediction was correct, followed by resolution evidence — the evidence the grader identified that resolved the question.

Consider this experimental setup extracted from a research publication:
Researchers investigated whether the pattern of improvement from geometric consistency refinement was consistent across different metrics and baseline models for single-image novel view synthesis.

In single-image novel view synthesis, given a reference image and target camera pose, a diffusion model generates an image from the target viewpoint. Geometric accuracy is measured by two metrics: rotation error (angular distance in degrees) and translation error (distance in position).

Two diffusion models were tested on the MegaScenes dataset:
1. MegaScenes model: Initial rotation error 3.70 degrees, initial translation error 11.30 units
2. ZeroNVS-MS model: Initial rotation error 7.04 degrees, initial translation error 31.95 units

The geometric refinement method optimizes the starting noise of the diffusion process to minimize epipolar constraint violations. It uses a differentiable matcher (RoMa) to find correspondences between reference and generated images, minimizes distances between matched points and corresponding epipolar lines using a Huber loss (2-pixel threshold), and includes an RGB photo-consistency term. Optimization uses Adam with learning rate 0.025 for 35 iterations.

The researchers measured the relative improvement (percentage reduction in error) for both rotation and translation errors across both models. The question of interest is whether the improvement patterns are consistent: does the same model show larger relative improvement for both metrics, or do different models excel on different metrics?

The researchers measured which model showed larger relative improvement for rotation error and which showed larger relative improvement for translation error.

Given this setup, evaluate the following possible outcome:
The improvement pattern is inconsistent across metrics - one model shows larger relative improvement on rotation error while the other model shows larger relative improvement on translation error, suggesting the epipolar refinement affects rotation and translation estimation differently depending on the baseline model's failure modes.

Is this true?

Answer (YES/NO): YES